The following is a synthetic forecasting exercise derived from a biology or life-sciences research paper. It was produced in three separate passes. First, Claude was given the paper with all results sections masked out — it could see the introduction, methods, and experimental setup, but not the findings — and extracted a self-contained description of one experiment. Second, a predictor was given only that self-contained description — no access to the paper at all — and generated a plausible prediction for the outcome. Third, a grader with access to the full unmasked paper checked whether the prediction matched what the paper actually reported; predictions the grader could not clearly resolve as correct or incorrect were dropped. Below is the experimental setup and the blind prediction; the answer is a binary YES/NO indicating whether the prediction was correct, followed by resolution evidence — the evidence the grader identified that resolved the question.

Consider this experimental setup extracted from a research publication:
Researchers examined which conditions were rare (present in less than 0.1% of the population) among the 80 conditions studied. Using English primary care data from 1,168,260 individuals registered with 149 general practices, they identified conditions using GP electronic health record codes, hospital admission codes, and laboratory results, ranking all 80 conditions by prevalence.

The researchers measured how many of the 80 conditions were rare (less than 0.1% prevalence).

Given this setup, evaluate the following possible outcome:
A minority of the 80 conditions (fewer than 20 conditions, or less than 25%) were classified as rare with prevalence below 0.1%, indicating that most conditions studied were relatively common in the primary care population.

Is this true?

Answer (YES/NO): YES